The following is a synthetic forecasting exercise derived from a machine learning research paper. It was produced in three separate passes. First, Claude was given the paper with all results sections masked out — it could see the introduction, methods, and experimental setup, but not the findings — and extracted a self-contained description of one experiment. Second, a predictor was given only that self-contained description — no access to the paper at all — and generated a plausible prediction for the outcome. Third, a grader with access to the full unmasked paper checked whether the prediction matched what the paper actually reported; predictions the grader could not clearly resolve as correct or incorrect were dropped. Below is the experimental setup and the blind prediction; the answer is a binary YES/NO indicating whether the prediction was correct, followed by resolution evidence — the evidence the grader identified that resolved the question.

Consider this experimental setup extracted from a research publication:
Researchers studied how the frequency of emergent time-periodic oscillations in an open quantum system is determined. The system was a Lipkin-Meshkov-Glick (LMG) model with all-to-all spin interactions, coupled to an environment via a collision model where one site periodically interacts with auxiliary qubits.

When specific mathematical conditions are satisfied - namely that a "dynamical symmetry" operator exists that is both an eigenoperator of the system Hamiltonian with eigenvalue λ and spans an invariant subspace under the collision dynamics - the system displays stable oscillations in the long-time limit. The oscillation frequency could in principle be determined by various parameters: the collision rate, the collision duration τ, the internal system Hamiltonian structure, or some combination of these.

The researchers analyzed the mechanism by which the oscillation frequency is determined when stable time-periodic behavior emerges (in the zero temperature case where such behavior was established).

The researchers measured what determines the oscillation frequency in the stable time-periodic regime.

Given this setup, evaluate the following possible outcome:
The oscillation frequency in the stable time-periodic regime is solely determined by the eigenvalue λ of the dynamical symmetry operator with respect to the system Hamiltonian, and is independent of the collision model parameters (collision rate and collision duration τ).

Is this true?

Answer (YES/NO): YES